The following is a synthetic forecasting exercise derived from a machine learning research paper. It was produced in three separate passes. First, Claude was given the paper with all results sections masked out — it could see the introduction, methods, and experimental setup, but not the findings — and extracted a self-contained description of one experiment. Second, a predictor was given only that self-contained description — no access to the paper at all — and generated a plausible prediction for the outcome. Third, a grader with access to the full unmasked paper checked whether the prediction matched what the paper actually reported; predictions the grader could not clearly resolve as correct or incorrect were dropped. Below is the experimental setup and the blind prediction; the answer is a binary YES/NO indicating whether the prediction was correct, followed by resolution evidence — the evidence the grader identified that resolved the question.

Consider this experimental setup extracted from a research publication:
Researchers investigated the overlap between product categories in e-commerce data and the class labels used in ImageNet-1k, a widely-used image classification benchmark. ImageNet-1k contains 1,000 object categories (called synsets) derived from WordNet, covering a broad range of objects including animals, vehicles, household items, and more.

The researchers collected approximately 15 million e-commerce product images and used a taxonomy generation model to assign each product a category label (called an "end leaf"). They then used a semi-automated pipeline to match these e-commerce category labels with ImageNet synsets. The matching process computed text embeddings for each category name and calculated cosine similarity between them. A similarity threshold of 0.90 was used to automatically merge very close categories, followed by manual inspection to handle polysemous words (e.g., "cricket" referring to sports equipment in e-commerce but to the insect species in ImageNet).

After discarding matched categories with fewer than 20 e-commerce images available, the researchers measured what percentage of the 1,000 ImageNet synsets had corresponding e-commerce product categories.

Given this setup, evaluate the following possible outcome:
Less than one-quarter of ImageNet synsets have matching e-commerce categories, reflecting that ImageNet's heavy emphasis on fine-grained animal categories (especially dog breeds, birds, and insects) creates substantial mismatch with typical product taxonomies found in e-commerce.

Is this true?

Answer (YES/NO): YES